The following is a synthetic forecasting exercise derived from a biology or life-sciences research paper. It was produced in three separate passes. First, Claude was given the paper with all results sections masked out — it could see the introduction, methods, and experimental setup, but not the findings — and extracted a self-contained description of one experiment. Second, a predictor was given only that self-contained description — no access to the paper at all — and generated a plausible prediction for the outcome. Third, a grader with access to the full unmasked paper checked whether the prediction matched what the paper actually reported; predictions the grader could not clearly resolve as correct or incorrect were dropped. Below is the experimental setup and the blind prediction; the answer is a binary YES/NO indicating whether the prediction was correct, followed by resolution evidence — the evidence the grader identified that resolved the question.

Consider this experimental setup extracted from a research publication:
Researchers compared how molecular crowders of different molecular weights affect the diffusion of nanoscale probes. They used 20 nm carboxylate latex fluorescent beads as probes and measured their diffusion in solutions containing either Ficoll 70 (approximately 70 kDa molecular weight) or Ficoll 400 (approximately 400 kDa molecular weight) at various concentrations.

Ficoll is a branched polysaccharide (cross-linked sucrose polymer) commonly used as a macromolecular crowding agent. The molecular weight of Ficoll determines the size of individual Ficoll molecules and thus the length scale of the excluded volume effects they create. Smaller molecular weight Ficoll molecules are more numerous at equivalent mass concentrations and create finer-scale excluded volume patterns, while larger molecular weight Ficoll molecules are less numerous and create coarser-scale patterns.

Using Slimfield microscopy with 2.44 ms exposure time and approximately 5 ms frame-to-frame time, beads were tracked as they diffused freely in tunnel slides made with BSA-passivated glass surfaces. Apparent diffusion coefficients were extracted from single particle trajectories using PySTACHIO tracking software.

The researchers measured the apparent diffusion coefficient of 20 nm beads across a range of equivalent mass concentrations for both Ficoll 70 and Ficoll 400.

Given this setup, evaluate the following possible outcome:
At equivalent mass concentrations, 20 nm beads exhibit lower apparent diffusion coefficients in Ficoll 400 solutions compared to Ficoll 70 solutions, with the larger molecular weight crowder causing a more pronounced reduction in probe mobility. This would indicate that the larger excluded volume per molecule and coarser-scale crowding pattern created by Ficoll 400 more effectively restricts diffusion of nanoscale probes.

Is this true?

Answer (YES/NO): NO